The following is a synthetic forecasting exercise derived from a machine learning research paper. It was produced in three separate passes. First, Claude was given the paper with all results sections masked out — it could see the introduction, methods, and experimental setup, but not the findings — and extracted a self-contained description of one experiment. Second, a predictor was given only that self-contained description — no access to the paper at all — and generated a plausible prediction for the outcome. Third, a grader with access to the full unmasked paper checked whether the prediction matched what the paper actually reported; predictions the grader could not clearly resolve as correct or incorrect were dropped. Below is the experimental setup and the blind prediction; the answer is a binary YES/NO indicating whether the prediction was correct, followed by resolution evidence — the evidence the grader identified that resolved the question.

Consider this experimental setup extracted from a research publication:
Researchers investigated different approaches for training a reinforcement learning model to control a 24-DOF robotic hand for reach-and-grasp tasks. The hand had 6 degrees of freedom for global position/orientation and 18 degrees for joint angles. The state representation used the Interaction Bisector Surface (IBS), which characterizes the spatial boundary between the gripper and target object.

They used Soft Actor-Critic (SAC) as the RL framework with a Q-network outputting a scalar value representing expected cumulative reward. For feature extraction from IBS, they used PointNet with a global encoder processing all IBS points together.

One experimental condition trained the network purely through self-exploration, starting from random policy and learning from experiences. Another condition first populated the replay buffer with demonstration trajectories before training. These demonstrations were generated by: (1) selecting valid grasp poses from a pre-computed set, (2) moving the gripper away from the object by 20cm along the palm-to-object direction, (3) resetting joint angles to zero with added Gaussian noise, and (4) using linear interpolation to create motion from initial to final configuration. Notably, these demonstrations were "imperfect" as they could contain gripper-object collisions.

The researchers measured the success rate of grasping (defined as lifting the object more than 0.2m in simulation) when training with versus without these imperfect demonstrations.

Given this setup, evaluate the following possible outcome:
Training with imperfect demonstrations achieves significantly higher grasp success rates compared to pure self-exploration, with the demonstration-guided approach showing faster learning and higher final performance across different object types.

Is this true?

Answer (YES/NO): YES